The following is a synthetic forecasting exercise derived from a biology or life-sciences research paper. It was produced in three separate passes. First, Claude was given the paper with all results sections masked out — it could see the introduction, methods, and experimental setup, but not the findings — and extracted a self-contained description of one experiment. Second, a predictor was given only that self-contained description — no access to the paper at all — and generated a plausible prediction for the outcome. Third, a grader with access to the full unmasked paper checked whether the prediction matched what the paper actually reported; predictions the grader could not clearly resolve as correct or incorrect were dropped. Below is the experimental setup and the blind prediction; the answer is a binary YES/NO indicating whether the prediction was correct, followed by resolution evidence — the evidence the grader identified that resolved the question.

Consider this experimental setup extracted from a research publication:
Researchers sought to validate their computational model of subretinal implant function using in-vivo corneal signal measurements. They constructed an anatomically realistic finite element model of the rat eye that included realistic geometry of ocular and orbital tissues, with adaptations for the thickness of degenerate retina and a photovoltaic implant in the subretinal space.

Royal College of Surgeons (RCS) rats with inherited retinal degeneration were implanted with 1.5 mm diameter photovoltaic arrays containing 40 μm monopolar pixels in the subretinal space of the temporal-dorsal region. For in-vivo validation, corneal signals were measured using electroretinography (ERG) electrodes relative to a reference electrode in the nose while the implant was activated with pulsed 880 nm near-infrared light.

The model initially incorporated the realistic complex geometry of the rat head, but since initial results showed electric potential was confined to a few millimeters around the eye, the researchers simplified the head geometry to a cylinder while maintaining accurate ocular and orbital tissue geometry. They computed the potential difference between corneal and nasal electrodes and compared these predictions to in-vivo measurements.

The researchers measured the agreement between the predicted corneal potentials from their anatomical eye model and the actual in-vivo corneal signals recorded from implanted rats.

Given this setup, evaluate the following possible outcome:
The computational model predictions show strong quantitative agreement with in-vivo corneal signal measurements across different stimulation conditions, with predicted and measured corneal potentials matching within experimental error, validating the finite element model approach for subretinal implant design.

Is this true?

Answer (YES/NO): YES